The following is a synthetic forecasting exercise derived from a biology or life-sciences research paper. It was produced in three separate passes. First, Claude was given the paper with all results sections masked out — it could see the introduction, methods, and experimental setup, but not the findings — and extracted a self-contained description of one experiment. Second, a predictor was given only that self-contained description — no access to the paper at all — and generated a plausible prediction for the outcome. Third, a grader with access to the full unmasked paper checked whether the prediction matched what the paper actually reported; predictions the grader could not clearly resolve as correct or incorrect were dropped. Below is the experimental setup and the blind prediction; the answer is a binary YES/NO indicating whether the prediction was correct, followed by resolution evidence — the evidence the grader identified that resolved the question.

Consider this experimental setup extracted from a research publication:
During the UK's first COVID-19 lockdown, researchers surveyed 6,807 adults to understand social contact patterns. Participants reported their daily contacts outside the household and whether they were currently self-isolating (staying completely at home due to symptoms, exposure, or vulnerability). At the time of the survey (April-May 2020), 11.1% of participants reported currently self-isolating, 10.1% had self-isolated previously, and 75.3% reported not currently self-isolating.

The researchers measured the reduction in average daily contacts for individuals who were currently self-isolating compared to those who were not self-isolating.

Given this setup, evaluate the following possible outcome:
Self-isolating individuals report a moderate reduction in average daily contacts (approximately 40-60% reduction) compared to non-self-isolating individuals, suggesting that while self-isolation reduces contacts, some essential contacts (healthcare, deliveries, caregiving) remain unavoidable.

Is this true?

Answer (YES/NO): YES